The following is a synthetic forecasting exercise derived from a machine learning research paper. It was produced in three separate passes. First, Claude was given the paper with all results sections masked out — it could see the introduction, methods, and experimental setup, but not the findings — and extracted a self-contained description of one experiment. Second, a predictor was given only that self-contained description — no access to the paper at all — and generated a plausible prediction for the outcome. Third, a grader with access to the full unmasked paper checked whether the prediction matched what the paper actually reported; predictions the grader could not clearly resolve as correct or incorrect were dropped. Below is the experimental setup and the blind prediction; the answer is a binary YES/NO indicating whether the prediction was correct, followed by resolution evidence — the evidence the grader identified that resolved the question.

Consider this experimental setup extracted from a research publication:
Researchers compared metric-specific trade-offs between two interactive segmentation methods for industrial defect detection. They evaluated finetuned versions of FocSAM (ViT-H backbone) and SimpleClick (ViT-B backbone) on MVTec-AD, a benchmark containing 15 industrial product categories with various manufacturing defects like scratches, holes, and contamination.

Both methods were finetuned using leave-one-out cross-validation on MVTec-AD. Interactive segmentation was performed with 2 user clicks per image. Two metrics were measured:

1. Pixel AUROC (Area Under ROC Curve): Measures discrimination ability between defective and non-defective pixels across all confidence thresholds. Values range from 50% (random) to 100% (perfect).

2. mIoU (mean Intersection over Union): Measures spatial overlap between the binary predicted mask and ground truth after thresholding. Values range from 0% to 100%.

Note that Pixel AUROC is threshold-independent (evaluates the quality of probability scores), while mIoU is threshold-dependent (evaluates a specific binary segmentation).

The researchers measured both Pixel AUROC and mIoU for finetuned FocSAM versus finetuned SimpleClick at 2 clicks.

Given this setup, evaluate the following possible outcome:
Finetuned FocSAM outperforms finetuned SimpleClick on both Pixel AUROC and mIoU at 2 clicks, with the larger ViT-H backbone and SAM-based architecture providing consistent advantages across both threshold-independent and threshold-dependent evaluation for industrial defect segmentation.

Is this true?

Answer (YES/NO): NO